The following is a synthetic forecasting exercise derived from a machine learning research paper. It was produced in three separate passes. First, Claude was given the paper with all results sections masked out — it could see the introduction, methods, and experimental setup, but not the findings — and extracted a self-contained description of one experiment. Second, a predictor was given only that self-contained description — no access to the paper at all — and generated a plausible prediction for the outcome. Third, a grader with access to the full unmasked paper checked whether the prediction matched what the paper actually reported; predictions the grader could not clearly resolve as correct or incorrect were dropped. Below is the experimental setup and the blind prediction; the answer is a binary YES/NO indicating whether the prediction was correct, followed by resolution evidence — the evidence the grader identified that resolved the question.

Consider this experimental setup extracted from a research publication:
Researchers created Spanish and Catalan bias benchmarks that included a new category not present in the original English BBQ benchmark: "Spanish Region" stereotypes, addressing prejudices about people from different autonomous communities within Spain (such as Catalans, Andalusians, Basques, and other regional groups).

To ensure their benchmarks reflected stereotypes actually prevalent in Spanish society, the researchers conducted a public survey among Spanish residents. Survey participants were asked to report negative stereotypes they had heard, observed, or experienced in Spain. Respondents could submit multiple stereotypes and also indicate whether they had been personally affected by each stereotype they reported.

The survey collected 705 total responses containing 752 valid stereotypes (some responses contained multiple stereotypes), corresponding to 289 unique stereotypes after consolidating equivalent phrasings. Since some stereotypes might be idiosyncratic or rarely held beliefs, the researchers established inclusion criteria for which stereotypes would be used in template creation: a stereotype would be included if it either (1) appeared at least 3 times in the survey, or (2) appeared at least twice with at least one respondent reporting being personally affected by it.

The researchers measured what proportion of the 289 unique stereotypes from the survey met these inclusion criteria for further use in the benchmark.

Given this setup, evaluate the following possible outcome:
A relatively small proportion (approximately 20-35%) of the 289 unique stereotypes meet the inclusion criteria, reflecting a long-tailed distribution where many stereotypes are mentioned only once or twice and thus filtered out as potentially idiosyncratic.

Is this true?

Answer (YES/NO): NO